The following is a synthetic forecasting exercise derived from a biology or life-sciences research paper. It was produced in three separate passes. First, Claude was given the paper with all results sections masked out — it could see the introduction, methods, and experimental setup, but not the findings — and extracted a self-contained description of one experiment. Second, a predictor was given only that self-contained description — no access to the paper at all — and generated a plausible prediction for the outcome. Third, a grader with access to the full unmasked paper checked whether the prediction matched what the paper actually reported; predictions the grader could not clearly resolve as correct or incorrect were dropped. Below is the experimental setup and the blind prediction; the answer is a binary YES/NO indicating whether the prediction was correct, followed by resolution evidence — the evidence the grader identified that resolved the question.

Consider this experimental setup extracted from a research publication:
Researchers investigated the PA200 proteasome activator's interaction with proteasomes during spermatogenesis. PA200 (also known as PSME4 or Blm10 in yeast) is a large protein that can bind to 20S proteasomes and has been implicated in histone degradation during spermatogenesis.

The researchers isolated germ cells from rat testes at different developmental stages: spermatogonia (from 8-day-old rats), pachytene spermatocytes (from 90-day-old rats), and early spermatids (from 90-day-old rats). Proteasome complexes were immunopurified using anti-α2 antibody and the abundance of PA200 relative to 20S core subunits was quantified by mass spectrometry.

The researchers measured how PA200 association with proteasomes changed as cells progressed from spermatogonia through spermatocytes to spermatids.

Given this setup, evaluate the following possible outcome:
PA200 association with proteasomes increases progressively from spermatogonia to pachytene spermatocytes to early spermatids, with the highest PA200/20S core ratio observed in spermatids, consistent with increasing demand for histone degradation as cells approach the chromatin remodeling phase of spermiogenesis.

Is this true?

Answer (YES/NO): NO